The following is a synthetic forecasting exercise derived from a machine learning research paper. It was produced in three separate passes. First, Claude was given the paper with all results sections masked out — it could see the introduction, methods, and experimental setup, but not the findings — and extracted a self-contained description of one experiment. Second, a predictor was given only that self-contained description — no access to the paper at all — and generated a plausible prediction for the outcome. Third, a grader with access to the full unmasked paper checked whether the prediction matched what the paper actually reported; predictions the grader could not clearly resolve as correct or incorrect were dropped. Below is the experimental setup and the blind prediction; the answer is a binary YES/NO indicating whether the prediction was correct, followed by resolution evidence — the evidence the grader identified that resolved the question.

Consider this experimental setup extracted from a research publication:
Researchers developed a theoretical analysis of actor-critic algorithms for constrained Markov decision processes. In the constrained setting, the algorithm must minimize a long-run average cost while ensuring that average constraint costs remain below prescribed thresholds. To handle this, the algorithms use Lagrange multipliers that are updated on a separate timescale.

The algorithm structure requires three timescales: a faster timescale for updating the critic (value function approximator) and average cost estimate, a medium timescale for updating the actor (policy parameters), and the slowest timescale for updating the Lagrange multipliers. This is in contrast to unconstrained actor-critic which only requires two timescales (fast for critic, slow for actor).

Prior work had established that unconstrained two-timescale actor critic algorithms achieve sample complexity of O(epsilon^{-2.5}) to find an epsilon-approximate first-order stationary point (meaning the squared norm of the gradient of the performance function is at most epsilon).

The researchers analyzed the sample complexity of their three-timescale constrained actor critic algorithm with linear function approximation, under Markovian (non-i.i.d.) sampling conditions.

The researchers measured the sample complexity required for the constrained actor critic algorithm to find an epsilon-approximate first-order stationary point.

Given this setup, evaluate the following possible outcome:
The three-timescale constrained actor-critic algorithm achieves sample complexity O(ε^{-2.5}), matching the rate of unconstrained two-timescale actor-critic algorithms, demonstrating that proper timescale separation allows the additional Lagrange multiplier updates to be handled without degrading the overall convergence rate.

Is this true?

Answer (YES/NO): YES